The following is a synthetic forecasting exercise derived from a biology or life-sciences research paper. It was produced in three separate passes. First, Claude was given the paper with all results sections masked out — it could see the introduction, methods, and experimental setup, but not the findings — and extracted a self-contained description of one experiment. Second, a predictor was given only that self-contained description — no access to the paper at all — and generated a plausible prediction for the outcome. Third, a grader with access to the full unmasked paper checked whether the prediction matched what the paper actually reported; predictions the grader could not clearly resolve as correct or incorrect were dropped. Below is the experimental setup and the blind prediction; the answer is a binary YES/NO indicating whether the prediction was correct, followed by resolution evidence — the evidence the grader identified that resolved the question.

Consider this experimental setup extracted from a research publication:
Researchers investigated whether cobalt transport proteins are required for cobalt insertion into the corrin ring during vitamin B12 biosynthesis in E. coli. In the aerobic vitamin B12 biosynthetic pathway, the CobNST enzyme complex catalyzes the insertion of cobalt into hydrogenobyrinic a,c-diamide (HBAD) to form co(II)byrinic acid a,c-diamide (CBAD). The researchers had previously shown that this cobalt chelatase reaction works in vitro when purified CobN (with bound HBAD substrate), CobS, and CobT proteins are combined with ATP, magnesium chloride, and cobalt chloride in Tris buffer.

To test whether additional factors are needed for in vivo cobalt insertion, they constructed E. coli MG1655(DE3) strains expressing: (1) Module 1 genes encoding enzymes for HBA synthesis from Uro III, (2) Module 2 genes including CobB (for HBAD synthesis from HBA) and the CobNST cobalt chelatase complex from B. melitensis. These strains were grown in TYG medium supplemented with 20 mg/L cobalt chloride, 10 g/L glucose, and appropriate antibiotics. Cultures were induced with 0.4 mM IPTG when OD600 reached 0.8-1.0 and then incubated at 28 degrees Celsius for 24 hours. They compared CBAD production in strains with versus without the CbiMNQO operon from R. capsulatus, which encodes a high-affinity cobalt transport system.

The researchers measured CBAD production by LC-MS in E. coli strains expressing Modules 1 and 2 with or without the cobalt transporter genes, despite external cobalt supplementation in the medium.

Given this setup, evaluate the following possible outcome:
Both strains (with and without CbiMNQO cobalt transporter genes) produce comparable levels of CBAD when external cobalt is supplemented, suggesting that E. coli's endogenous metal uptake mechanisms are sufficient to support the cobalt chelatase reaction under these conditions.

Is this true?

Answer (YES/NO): NO